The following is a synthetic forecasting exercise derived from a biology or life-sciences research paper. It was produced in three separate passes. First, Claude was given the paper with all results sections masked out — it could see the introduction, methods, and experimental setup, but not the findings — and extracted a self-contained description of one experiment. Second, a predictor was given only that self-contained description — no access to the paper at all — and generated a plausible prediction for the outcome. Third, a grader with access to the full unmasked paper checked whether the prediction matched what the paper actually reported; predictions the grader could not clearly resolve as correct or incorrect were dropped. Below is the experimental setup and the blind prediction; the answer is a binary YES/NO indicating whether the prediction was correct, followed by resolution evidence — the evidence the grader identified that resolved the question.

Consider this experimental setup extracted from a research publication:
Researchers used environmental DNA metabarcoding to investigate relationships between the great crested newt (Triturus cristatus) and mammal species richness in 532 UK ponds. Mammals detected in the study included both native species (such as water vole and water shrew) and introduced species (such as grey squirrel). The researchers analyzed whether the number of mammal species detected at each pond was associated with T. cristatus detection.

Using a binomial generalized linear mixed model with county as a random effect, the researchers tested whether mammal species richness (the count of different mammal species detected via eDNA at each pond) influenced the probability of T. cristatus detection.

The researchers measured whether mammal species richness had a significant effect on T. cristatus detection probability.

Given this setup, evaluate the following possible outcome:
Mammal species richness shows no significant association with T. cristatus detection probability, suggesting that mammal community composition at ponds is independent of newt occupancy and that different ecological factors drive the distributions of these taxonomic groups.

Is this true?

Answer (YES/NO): NO